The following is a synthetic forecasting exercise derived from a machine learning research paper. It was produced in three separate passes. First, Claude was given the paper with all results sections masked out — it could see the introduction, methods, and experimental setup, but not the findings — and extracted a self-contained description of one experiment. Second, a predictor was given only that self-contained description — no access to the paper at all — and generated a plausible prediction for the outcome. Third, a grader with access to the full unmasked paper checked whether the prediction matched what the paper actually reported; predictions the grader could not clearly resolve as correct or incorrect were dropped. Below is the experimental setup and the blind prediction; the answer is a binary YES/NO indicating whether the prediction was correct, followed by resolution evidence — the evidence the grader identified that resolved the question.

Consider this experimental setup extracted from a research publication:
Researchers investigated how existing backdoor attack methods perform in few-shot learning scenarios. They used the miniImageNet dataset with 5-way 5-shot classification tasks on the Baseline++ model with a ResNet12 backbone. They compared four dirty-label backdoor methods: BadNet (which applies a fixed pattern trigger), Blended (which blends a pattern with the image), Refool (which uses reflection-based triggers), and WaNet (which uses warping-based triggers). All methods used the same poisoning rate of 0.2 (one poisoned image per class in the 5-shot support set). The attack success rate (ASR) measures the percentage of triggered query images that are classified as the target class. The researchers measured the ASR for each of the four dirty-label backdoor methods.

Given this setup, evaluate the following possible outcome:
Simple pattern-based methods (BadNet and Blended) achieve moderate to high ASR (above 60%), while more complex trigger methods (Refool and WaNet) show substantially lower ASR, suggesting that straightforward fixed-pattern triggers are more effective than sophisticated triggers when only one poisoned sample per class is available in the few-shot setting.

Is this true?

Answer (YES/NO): NO